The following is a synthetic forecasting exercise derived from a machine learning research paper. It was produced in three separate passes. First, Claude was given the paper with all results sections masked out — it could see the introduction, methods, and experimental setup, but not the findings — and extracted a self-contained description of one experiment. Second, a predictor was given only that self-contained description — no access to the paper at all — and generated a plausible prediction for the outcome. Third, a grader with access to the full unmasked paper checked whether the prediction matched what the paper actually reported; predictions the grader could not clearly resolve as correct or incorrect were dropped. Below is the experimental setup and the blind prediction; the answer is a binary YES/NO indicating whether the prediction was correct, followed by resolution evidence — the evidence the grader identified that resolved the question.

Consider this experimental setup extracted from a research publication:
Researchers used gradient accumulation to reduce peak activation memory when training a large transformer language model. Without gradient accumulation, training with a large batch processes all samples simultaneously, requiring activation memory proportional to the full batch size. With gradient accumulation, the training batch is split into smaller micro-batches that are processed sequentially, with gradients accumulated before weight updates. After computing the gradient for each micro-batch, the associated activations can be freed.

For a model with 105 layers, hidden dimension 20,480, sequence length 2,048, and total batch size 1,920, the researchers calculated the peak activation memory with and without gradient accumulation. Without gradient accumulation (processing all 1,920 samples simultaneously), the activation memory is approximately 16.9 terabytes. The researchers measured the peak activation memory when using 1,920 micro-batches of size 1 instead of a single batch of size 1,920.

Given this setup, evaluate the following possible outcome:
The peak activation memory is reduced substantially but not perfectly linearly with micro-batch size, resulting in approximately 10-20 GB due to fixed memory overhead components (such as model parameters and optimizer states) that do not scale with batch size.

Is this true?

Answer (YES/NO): NO